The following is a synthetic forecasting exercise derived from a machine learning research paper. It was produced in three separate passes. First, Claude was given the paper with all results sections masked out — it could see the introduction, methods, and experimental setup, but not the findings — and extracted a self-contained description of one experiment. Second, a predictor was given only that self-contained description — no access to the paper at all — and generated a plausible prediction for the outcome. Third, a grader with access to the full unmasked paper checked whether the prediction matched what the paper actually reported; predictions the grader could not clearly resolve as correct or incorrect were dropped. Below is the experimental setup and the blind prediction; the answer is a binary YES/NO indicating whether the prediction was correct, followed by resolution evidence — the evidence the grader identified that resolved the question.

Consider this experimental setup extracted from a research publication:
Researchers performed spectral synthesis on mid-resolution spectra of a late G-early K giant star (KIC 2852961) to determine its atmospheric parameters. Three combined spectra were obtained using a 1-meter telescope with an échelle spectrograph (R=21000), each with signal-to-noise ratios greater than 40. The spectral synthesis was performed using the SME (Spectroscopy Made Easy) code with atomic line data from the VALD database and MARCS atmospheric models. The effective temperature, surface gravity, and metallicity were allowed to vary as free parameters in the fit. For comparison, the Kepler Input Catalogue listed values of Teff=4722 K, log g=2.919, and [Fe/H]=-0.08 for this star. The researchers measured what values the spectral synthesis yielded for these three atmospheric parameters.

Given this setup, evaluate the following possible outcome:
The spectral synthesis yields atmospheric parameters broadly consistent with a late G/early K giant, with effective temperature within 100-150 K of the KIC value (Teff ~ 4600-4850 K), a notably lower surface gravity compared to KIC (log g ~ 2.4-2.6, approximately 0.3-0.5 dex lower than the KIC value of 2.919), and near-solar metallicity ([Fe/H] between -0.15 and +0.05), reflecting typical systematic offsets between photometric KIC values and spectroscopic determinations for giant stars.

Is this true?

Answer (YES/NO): NO